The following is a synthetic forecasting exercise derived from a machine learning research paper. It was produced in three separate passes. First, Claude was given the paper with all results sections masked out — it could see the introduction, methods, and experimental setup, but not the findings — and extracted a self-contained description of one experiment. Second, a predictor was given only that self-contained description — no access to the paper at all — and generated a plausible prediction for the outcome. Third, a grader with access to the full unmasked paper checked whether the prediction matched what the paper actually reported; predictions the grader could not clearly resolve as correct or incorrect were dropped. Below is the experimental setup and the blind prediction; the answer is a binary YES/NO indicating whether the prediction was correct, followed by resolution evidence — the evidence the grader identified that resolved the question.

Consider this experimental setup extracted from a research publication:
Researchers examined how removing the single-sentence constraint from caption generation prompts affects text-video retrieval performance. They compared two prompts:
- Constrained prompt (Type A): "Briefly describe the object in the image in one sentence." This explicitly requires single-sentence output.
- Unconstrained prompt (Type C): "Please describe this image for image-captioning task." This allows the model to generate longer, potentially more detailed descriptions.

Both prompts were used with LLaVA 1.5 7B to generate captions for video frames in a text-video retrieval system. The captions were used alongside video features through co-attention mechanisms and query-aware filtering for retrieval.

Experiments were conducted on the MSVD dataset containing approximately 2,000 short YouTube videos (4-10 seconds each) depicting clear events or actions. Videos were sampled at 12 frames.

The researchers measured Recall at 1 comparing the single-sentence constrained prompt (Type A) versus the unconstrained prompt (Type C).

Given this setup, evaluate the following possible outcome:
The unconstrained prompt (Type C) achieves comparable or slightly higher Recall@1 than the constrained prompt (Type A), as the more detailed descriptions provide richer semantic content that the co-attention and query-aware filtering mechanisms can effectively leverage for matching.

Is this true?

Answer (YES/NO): YES